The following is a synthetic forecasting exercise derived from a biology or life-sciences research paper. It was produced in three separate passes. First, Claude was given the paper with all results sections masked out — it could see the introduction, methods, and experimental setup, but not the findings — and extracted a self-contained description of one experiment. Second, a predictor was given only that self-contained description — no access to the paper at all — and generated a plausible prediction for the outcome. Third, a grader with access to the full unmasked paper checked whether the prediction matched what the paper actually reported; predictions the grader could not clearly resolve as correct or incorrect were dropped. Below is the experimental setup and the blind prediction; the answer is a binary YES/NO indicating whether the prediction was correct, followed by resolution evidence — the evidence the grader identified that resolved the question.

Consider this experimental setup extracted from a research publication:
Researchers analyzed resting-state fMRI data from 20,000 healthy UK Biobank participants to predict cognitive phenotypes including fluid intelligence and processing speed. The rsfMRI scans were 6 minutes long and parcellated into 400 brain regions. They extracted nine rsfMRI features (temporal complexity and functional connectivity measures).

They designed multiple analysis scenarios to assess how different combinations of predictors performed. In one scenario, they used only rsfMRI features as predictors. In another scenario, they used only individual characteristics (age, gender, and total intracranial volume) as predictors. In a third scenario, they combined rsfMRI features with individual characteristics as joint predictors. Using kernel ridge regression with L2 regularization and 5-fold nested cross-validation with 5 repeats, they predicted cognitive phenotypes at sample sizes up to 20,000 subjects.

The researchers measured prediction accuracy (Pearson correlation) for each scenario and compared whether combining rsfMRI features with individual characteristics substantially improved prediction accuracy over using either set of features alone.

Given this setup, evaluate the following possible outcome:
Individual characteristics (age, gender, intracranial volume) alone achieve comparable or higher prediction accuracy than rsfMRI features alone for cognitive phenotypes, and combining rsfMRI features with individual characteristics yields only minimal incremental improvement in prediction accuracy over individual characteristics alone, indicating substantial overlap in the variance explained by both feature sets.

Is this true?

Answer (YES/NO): YES